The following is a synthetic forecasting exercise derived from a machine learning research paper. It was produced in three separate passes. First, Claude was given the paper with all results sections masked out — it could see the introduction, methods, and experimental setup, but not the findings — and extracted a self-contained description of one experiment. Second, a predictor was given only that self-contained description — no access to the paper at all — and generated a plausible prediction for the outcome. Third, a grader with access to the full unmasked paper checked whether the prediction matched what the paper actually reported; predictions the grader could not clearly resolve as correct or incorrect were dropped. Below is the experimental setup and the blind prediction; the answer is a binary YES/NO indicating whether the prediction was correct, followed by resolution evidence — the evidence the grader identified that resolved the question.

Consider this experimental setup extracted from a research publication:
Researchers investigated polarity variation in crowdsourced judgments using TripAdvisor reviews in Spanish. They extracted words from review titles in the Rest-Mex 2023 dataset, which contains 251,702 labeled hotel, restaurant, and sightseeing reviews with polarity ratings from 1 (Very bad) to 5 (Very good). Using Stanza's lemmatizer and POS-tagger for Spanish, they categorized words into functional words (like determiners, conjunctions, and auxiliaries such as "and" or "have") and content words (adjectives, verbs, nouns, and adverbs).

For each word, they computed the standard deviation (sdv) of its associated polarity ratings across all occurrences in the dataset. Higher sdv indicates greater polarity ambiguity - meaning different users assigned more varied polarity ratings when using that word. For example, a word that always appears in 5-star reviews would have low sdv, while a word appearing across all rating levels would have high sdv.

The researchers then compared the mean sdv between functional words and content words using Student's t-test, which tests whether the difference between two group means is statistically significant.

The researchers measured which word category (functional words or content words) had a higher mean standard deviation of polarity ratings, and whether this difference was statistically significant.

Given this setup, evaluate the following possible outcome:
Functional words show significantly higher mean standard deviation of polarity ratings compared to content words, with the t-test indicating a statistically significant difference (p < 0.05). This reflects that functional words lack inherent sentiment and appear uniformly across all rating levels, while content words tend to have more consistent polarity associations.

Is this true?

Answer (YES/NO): YES